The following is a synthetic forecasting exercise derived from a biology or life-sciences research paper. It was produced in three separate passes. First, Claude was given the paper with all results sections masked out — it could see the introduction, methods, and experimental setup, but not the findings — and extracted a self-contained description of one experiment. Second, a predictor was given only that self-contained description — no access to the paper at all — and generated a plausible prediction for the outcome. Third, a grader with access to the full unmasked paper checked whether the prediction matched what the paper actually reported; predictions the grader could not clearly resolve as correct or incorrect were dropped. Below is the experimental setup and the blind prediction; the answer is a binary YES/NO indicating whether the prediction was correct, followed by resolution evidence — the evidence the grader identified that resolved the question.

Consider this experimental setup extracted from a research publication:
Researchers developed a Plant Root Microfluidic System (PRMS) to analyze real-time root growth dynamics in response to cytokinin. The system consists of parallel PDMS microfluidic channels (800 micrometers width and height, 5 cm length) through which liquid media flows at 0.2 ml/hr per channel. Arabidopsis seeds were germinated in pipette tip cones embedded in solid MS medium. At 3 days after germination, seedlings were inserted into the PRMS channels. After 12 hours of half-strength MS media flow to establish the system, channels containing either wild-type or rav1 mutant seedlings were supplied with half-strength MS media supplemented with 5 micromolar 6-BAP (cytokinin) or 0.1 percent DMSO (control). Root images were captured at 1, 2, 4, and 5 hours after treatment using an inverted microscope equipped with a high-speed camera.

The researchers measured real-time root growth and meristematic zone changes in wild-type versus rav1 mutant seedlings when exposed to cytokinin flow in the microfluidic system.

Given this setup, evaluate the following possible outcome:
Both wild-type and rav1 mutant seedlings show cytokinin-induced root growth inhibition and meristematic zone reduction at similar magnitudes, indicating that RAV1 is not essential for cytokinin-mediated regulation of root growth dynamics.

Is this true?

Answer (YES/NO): NO